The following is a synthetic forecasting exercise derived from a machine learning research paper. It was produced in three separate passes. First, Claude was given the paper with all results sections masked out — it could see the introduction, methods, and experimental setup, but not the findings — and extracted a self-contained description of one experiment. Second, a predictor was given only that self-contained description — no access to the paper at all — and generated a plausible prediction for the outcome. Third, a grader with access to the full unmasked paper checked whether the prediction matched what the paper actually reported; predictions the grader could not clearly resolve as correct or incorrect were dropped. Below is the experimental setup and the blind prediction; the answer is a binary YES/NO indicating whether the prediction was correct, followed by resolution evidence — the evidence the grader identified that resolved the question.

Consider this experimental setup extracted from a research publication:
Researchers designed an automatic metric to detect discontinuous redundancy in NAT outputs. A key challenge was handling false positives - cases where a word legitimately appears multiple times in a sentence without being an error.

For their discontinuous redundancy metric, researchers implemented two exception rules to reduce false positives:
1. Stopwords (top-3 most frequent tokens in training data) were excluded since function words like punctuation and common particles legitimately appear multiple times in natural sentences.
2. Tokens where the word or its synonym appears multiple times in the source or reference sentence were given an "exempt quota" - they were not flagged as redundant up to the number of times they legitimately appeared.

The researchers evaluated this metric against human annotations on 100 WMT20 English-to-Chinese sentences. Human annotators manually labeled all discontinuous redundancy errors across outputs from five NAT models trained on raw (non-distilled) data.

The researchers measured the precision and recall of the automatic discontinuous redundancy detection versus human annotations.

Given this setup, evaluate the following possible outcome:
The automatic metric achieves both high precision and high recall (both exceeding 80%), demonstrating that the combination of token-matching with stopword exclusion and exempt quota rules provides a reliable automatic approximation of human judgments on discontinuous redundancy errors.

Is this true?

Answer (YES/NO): NO